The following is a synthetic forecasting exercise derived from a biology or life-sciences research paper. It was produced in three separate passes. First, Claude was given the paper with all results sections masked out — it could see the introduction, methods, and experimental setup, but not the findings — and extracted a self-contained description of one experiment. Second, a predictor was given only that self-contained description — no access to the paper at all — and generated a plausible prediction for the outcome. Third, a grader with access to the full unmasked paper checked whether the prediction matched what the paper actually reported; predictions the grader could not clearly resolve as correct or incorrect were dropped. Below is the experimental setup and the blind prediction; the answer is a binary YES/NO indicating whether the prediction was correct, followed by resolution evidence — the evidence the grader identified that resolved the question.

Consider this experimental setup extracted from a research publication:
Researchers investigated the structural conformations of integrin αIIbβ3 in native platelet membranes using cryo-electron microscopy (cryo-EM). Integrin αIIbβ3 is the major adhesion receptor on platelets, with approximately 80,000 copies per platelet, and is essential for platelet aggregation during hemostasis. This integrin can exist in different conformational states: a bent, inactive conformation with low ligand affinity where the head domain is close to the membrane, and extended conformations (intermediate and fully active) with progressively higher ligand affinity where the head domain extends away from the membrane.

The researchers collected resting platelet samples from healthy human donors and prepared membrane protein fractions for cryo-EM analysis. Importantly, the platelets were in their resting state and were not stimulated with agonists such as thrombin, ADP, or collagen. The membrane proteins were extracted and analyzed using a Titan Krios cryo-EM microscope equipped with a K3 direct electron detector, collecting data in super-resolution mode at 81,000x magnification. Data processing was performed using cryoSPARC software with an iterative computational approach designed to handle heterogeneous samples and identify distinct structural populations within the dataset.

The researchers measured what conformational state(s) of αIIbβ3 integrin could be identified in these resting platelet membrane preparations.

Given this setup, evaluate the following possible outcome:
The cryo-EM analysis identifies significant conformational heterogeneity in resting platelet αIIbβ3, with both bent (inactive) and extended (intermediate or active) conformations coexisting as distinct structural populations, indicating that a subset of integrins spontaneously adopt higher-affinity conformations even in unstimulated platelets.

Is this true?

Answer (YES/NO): YES